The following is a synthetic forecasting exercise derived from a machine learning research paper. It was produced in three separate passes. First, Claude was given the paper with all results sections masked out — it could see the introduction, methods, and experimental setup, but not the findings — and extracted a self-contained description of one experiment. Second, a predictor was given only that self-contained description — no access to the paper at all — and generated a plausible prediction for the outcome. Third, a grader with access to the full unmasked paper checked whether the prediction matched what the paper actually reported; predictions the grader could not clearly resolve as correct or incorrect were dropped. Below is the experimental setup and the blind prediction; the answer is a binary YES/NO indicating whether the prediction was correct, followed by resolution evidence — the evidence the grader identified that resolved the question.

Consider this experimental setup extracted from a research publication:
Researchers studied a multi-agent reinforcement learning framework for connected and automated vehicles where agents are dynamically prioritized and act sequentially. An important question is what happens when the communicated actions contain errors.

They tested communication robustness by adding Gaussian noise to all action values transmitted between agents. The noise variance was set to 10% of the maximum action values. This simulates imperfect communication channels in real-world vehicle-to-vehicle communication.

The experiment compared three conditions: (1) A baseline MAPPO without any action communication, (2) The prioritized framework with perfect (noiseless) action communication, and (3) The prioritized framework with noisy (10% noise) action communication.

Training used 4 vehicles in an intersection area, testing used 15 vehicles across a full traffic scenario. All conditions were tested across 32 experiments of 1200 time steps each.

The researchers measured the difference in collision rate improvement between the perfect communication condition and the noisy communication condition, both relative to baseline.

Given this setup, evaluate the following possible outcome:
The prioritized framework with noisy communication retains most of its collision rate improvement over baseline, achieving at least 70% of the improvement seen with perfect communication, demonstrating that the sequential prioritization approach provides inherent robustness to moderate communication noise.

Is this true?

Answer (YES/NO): NO